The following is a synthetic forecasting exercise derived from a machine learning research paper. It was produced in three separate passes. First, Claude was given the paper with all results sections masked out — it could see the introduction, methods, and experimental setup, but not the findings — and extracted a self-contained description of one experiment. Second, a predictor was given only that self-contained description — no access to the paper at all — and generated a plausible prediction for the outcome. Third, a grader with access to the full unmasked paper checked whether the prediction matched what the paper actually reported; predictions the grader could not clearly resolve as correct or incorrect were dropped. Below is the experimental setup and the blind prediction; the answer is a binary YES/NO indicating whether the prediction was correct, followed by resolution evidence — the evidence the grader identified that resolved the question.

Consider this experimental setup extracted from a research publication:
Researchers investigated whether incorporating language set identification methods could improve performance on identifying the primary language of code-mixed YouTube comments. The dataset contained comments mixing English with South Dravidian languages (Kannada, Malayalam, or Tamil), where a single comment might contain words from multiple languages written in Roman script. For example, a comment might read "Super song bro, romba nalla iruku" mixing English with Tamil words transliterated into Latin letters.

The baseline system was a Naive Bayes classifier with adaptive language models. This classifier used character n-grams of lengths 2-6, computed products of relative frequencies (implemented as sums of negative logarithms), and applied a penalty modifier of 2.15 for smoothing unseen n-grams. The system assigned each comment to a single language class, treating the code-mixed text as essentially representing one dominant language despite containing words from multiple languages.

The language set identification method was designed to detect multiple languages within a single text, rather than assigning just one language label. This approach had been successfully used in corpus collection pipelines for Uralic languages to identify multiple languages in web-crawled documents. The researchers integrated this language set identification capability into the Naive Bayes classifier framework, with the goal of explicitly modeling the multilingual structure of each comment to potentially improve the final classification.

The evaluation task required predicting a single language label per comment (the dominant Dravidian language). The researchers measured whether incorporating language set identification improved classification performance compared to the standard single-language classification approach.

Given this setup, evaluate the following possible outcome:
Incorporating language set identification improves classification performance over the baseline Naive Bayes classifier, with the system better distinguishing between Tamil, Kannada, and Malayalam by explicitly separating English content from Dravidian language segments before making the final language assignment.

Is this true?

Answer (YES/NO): NO